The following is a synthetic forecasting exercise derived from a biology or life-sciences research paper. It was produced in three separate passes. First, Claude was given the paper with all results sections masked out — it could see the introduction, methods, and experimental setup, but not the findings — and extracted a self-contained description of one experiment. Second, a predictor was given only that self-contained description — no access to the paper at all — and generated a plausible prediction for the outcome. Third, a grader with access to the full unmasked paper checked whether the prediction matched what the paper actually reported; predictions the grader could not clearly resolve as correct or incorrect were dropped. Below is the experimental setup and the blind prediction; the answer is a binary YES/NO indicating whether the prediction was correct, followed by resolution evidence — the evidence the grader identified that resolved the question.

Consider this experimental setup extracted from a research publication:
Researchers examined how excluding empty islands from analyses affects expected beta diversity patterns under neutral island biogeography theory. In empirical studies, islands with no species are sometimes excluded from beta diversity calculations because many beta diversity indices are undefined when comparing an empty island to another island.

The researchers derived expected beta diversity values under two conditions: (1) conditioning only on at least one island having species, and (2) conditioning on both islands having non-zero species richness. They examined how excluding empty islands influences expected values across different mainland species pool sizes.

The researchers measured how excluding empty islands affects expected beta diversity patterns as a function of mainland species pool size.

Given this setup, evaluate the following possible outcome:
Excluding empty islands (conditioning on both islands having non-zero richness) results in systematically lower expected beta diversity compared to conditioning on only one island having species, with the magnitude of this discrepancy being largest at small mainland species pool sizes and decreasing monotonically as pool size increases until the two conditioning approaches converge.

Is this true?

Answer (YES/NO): YES